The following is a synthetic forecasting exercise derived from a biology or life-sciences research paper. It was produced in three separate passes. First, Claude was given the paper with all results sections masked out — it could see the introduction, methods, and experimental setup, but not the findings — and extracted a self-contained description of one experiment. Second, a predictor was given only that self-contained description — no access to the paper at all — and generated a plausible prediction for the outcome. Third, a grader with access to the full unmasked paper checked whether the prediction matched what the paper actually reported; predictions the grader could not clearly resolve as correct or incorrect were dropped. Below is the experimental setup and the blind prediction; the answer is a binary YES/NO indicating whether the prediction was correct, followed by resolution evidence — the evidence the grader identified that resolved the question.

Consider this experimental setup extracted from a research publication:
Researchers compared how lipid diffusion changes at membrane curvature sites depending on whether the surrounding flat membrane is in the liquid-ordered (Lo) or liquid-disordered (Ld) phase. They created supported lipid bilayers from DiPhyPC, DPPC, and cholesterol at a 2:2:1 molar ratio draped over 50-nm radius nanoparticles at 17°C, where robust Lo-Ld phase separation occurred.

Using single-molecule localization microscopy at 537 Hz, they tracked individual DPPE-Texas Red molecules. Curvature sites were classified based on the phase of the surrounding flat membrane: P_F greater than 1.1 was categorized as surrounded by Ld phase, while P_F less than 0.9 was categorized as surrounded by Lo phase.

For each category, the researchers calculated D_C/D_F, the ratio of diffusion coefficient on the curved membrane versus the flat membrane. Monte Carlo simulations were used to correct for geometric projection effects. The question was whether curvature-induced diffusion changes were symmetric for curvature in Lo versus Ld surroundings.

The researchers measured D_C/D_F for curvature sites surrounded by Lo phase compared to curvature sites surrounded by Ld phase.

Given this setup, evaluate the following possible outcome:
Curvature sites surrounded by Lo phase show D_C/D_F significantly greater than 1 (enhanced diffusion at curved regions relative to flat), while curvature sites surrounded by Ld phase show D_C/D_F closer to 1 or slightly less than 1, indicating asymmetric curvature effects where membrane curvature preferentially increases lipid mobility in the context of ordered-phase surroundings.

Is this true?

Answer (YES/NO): NO